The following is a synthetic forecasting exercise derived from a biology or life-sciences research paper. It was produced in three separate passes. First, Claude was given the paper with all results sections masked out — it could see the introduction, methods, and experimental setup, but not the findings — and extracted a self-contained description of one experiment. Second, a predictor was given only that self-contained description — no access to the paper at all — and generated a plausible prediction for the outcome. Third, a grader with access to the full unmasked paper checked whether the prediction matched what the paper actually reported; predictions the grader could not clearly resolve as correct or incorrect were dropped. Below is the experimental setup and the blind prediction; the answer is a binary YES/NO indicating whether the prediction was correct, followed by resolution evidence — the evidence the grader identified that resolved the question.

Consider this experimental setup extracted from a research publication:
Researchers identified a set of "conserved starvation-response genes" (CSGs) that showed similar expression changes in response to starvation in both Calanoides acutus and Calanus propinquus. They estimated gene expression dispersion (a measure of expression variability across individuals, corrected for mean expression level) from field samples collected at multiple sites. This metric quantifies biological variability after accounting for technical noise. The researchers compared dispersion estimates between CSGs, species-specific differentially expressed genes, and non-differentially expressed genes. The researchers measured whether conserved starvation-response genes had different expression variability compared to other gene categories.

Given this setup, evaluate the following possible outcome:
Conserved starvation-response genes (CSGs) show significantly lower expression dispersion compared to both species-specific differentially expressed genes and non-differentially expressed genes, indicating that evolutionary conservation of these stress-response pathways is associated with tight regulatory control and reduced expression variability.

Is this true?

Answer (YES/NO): YES